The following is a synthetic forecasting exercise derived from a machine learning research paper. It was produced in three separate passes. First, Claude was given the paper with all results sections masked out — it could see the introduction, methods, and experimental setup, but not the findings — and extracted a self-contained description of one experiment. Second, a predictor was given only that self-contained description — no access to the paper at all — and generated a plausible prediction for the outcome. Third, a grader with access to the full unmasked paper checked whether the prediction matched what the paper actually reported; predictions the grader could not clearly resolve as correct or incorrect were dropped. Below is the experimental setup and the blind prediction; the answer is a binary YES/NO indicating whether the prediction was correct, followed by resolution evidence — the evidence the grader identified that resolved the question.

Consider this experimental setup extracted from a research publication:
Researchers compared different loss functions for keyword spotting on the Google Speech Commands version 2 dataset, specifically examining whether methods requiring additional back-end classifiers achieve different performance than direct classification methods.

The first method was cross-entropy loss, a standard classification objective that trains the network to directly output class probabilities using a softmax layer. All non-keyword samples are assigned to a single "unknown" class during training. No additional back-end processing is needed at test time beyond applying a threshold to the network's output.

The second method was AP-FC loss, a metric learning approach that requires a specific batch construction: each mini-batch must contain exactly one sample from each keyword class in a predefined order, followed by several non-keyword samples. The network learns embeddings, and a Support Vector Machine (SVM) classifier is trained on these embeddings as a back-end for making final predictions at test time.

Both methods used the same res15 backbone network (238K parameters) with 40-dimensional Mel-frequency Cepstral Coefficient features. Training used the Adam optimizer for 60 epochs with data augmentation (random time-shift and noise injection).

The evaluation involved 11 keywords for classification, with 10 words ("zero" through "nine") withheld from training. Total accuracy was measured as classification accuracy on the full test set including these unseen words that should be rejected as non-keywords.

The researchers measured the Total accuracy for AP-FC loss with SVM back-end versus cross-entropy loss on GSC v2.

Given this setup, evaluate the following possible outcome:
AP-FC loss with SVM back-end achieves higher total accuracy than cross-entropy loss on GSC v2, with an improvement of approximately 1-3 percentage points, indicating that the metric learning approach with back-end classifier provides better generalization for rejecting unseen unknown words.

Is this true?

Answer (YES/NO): YES